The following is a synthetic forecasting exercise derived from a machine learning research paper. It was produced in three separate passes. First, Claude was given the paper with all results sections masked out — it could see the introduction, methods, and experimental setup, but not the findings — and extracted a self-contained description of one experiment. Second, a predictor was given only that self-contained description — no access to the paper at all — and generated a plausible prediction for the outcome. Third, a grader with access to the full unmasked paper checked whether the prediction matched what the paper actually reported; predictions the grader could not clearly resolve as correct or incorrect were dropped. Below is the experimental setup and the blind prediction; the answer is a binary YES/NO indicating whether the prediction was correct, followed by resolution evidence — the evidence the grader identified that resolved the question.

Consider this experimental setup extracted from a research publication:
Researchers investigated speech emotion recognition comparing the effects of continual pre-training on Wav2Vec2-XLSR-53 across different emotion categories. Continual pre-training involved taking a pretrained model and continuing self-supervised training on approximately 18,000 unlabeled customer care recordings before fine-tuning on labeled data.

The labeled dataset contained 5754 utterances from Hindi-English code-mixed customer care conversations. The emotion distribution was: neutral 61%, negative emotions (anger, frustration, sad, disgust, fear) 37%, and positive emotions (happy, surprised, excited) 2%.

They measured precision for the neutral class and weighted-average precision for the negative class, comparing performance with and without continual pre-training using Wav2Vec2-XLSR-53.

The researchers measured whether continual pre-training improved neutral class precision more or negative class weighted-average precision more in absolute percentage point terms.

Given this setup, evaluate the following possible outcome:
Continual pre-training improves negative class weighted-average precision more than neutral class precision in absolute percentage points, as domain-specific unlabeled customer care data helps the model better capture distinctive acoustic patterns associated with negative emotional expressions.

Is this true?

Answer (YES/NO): YES